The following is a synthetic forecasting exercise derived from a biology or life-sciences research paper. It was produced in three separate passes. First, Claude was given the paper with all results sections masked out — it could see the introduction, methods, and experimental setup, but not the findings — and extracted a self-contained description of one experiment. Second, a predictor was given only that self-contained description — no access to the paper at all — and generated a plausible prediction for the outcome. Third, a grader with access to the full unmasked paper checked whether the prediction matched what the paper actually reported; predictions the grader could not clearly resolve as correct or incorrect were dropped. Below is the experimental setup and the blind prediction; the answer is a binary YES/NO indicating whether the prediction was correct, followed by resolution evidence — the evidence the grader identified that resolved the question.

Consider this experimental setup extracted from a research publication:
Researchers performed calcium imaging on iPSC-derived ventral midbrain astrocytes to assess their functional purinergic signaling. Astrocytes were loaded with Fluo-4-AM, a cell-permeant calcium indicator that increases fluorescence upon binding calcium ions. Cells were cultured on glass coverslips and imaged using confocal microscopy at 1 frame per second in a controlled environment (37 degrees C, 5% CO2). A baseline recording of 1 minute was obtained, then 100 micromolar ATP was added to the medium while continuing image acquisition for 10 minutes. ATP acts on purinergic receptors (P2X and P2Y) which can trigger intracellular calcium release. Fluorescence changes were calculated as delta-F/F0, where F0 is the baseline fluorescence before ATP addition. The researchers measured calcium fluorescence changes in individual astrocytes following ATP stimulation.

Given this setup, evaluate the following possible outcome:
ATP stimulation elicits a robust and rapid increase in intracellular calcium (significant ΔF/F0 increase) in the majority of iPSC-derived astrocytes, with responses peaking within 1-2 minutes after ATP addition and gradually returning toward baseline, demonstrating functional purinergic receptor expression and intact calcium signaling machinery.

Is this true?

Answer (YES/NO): NO